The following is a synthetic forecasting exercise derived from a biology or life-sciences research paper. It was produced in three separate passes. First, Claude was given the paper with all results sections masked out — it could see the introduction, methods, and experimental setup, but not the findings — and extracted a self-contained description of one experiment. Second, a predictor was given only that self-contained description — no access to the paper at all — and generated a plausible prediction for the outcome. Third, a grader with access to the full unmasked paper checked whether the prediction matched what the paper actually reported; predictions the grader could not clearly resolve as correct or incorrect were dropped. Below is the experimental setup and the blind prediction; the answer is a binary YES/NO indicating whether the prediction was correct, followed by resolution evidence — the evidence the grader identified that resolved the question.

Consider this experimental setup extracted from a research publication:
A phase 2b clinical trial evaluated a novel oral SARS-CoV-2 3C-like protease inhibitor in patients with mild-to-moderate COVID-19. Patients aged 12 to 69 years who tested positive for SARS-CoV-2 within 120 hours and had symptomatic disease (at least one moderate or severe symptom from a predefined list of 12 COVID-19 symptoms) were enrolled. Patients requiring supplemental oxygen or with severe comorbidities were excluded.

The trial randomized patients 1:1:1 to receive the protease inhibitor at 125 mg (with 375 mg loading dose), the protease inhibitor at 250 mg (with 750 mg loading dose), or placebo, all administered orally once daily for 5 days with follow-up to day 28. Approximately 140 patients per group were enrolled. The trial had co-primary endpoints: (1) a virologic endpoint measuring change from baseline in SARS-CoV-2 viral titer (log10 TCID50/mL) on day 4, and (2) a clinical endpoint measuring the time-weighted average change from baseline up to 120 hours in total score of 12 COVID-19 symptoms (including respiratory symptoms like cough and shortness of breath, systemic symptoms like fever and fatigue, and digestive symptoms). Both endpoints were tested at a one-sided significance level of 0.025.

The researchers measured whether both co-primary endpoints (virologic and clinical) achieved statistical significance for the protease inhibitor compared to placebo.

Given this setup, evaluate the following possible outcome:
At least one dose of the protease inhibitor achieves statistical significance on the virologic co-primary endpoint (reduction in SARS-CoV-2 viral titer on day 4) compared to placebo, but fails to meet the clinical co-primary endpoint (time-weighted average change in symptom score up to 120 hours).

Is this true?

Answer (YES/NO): YES